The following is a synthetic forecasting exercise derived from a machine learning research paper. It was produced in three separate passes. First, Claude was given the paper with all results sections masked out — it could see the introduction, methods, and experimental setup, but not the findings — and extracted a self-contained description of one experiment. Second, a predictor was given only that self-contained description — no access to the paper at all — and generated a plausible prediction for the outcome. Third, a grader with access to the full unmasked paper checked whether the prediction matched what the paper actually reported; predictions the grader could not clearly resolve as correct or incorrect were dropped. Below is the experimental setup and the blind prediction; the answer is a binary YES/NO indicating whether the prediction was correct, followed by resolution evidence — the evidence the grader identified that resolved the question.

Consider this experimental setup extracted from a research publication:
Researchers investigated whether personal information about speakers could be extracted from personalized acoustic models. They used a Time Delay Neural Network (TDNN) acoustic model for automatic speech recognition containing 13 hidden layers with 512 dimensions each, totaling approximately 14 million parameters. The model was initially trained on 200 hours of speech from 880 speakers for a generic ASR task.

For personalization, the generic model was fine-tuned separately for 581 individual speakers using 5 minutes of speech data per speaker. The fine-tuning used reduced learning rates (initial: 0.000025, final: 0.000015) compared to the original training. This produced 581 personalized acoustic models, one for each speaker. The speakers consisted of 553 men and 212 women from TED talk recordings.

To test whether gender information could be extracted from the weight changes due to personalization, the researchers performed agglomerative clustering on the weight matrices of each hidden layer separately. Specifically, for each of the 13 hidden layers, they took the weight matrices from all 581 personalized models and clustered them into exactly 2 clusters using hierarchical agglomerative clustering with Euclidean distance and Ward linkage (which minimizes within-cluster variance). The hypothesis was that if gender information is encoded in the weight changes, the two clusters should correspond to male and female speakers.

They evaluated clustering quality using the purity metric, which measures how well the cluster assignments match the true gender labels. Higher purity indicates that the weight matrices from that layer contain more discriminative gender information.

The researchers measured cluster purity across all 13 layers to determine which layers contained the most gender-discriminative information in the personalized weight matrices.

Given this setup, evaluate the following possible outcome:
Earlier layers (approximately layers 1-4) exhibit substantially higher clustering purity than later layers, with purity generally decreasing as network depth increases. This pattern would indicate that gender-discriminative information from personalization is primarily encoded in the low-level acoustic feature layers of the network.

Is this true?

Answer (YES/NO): NO